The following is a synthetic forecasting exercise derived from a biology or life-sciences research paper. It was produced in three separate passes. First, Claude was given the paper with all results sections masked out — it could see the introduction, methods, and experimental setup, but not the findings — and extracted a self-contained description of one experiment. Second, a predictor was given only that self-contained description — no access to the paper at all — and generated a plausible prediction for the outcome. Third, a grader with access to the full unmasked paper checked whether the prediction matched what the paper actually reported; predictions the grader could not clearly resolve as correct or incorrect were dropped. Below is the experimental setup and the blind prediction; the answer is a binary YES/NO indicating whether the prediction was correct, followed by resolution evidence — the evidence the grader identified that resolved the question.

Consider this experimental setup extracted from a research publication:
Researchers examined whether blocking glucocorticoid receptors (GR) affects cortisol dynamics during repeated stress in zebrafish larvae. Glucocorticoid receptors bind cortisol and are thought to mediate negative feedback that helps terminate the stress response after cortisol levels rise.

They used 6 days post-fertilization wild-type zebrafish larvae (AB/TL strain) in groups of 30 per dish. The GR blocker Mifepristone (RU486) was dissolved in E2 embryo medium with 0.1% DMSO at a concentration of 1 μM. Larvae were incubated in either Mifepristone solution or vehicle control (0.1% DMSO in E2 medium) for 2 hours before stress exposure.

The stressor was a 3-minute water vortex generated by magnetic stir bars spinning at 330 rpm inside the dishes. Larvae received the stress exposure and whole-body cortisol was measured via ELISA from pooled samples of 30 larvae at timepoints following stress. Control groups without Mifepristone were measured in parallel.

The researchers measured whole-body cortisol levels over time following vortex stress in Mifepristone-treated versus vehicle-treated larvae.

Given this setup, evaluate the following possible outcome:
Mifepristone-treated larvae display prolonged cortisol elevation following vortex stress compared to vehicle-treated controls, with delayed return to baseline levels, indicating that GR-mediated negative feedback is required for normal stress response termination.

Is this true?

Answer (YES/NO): YES